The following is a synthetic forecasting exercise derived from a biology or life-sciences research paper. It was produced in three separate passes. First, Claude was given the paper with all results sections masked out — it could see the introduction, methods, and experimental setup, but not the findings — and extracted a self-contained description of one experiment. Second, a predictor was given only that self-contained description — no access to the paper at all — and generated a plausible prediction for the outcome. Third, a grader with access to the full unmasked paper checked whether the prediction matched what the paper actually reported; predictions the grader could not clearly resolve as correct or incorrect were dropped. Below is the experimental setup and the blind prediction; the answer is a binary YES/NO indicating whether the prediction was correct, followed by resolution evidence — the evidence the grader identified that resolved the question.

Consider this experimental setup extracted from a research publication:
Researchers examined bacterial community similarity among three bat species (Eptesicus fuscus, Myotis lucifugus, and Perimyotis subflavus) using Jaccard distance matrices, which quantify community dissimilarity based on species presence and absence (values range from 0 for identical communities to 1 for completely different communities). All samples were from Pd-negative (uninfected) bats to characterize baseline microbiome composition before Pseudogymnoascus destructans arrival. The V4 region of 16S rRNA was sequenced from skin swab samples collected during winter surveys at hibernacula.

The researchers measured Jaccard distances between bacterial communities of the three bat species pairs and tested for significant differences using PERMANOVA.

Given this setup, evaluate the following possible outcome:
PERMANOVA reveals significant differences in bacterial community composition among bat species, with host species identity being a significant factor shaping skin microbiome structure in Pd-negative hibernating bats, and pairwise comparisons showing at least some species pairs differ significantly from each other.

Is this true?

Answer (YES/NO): YES